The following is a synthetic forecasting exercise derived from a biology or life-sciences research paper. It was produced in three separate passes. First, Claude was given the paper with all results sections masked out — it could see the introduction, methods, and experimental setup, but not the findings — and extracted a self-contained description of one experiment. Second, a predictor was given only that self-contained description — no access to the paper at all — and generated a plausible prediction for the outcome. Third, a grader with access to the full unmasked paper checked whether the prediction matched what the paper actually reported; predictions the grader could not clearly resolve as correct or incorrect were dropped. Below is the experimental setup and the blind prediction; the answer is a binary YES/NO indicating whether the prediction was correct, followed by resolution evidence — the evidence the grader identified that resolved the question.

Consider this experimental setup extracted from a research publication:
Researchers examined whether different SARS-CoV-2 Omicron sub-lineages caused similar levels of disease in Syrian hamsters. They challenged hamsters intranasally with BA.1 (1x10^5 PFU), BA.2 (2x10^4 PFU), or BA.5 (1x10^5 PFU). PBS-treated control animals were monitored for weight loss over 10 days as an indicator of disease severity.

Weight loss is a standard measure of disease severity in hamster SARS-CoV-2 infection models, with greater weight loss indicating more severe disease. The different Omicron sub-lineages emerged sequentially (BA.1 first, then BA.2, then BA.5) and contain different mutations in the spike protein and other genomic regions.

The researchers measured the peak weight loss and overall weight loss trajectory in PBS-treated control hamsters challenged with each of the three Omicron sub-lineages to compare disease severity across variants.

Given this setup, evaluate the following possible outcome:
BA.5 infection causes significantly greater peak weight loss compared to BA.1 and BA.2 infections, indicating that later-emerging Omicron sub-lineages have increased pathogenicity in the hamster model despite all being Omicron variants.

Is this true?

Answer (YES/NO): NO